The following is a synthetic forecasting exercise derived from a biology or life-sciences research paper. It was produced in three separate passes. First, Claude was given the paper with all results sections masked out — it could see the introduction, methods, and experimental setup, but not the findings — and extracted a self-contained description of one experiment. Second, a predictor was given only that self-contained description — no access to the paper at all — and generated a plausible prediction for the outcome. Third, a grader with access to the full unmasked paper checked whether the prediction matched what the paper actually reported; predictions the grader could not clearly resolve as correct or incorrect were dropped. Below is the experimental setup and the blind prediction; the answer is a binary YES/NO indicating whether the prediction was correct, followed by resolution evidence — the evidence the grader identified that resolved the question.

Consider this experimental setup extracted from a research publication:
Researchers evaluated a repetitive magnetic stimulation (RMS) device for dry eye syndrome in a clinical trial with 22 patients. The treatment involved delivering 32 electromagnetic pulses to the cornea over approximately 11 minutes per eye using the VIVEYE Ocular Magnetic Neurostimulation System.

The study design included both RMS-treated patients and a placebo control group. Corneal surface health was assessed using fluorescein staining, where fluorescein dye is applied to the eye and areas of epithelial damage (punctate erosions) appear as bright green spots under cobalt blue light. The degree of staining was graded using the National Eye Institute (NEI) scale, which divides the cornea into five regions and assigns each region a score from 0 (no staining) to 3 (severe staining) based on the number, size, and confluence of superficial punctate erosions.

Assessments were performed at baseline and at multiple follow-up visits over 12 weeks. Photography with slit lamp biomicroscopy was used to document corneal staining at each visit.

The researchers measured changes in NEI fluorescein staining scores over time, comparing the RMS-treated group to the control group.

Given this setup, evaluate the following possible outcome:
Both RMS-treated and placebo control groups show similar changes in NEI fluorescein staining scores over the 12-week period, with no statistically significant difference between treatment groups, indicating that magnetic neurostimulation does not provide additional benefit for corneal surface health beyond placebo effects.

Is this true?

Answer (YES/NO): NO